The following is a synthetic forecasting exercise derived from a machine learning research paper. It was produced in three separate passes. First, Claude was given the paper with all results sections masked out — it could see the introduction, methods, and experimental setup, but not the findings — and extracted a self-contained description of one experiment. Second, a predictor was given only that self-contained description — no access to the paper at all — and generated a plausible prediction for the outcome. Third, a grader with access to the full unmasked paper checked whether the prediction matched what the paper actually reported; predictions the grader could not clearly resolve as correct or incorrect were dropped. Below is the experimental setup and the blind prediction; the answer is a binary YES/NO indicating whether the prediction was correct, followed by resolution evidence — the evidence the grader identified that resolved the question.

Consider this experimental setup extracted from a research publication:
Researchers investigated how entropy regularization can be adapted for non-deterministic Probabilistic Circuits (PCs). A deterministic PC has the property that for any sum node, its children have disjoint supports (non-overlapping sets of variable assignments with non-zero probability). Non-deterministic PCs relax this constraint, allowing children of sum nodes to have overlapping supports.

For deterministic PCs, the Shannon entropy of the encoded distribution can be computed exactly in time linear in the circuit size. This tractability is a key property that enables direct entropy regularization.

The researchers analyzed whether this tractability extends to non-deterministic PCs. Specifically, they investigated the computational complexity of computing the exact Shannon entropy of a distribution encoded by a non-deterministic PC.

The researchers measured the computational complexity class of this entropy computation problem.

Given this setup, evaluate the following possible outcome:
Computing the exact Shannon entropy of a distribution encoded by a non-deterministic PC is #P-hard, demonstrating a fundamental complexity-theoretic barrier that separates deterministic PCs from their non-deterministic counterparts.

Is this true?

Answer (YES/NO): NO